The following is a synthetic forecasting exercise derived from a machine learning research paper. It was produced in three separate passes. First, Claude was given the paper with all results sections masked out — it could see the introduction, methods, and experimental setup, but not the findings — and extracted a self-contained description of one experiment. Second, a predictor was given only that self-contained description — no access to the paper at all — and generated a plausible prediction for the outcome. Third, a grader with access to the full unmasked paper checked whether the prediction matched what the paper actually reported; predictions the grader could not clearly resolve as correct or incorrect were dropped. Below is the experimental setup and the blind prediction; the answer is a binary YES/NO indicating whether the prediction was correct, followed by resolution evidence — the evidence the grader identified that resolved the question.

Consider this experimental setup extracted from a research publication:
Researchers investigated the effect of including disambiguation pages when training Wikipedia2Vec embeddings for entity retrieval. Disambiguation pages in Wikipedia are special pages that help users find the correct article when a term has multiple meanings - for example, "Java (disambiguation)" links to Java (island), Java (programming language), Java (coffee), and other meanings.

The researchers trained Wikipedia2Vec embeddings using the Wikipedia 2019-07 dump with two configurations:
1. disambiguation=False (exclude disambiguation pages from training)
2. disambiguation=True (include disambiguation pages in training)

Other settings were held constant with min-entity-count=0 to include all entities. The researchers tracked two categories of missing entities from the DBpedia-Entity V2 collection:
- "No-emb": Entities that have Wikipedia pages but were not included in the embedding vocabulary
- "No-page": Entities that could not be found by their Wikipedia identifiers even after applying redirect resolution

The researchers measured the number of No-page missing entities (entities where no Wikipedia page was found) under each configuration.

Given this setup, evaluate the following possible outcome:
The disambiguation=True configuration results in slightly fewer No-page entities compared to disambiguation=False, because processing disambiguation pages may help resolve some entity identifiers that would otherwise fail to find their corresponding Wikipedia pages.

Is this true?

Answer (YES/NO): YES